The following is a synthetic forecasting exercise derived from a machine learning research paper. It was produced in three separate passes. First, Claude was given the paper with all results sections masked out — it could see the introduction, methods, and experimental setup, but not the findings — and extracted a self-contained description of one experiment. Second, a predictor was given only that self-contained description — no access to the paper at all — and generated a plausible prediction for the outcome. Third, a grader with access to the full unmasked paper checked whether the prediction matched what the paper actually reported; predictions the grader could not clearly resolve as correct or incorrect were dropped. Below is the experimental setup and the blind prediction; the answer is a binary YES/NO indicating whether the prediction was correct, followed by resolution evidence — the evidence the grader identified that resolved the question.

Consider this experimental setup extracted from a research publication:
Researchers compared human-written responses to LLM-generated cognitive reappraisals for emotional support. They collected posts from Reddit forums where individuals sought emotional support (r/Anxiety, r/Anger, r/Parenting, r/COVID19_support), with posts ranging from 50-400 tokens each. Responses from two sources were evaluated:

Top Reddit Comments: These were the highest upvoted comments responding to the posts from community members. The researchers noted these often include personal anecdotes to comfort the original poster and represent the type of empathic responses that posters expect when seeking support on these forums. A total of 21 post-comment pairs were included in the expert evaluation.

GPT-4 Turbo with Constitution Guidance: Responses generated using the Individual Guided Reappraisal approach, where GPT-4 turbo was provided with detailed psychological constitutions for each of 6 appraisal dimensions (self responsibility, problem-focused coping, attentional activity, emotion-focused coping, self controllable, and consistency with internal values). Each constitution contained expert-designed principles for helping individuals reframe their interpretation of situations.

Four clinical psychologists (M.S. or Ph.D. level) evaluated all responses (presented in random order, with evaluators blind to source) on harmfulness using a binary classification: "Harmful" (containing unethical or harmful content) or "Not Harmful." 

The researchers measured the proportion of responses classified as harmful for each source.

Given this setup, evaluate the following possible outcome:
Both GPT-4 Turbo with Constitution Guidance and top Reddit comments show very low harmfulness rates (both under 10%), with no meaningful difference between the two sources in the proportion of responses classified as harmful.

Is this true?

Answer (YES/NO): NO